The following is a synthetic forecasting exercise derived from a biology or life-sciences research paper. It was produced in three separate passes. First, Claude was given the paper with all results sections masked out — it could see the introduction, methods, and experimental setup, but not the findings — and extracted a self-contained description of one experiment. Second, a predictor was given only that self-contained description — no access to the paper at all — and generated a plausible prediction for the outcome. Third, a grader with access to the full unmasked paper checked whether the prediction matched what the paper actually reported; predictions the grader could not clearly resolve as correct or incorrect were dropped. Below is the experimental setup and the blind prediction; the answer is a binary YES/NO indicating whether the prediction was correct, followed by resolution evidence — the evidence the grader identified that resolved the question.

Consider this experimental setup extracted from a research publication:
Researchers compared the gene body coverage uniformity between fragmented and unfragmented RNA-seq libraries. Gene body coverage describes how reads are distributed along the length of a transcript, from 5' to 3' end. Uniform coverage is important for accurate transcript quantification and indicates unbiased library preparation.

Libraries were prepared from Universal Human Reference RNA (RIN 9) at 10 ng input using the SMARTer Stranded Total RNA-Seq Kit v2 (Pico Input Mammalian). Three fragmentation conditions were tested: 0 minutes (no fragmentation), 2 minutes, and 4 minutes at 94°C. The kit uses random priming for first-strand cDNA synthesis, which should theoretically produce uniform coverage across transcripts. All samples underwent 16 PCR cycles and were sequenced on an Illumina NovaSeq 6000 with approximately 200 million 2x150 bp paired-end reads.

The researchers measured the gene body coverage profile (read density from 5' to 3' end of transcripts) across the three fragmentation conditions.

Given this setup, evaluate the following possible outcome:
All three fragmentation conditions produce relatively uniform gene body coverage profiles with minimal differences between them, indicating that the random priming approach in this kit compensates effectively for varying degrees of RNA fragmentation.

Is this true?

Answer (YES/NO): NO